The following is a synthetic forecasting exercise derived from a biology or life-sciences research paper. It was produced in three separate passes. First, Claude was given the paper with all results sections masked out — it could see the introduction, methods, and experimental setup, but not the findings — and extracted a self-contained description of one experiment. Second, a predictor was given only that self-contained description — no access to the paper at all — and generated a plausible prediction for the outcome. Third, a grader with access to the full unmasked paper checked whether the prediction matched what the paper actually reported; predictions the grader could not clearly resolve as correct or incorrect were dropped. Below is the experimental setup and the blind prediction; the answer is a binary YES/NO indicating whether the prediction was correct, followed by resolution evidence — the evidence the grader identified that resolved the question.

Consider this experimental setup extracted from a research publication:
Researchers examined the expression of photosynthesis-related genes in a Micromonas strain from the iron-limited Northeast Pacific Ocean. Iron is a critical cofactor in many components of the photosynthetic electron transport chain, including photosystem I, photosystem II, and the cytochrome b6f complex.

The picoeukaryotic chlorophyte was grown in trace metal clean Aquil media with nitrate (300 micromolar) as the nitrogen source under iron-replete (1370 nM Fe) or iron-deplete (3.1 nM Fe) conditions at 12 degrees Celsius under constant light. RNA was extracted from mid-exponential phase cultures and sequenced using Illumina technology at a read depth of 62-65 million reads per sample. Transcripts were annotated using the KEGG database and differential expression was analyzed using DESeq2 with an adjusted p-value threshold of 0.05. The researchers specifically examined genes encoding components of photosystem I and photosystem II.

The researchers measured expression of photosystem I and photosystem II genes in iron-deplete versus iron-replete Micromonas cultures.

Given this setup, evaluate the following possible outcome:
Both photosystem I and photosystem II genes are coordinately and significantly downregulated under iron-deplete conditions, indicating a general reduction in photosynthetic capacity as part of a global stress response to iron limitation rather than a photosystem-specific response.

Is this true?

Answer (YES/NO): NO